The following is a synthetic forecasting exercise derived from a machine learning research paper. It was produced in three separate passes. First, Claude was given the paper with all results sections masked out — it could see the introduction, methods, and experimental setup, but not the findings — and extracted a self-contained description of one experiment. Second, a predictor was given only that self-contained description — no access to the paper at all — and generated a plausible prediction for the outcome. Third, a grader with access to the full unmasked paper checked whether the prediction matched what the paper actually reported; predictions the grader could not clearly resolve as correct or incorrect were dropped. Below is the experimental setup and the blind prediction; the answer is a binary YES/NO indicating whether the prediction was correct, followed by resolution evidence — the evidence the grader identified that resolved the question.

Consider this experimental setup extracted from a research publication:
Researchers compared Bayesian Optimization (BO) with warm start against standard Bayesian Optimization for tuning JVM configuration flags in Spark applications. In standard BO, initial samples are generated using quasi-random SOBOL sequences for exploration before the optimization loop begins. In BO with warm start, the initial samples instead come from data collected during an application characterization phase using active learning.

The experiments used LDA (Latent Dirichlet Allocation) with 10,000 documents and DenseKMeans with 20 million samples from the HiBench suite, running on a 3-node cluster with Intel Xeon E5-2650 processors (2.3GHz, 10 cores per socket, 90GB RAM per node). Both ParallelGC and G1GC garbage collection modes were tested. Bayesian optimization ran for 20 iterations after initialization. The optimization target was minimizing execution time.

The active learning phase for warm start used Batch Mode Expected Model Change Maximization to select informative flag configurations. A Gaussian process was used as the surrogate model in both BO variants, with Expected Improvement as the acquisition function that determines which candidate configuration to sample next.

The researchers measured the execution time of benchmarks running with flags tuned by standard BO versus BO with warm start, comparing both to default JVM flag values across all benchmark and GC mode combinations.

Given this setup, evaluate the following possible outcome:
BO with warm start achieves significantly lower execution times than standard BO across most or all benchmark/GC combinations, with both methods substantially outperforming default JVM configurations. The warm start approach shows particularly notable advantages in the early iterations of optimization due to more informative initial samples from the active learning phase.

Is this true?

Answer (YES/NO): NO